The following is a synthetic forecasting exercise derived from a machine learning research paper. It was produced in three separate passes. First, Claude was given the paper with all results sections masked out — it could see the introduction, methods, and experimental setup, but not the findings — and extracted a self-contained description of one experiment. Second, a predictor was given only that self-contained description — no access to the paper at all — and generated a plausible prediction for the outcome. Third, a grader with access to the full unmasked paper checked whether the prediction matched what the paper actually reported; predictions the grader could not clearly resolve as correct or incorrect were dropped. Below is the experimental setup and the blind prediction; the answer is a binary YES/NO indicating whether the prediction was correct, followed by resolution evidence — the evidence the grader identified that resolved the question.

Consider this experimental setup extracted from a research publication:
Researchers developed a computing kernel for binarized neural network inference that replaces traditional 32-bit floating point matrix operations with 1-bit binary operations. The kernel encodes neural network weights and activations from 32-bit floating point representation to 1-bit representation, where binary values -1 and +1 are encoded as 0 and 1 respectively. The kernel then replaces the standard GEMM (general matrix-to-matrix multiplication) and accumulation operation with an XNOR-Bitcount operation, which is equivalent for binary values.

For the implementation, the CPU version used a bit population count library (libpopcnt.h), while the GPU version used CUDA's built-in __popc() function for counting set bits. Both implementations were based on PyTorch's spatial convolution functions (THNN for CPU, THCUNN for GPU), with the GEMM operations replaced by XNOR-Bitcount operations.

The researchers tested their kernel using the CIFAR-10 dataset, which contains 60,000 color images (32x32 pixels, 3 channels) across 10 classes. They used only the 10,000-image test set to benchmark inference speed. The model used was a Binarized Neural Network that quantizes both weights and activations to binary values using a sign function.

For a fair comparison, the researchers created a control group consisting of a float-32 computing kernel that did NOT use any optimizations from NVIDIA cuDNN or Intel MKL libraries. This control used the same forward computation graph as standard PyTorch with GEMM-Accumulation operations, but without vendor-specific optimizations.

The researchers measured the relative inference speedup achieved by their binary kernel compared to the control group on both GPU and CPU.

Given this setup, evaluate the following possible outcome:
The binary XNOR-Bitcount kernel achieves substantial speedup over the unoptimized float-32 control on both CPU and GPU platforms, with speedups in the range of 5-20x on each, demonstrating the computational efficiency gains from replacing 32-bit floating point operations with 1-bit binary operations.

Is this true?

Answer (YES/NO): NO